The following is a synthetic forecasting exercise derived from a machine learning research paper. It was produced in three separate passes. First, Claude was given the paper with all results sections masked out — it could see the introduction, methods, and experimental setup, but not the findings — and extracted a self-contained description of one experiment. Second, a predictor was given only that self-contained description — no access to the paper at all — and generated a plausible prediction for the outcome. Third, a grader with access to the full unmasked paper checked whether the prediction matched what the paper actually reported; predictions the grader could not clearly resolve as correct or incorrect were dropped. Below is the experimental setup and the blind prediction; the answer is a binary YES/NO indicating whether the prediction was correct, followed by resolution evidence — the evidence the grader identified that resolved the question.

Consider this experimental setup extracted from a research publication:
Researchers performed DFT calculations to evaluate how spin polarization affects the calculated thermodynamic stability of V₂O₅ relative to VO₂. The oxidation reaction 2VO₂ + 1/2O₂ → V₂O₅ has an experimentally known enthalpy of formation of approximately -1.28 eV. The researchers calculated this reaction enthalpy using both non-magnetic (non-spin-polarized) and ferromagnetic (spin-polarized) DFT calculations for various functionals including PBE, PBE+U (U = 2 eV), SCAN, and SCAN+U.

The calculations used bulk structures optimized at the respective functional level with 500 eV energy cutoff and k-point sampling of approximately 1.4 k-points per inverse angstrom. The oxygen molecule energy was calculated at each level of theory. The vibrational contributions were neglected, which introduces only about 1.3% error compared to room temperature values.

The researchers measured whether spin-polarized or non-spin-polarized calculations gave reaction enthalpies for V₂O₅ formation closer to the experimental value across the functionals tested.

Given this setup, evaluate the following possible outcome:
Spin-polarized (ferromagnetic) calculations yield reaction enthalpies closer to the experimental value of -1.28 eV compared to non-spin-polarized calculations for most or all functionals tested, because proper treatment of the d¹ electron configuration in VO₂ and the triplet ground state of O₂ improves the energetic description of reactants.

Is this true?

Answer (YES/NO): YES